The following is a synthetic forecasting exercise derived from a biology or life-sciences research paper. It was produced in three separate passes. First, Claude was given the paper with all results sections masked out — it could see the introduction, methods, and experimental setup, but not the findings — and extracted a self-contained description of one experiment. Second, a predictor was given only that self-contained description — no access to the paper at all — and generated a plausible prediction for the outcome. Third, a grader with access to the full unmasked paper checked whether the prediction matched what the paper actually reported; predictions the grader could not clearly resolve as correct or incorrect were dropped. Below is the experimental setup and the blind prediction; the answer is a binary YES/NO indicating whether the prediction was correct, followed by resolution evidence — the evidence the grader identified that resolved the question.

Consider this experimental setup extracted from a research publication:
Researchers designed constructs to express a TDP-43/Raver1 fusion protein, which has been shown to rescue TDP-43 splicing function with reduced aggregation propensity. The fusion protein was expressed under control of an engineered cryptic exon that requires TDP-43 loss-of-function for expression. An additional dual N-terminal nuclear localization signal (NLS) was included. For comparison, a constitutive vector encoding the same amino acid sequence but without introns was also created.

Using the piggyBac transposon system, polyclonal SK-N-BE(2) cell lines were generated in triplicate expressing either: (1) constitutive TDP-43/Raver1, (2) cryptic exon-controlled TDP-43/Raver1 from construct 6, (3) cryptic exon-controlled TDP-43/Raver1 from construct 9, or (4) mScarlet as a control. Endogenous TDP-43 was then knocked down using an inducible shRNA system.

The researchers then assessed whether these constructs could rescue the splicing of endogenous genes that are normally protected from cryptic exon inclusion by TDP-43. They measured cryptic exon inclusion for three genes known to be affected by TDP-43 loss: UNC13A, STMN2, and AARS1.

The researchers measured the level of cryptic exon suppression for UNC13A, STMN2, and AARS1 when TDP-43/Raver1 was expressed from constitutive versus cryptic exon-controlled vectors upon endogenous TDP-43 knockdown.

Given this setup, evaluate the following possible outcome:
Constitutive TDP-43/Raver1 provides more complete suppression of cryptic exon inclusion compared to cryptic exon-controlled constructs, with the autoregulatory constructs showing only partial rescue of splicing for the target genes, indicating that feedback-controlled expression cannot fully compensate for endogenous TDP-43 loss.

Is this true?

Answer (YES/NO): NO